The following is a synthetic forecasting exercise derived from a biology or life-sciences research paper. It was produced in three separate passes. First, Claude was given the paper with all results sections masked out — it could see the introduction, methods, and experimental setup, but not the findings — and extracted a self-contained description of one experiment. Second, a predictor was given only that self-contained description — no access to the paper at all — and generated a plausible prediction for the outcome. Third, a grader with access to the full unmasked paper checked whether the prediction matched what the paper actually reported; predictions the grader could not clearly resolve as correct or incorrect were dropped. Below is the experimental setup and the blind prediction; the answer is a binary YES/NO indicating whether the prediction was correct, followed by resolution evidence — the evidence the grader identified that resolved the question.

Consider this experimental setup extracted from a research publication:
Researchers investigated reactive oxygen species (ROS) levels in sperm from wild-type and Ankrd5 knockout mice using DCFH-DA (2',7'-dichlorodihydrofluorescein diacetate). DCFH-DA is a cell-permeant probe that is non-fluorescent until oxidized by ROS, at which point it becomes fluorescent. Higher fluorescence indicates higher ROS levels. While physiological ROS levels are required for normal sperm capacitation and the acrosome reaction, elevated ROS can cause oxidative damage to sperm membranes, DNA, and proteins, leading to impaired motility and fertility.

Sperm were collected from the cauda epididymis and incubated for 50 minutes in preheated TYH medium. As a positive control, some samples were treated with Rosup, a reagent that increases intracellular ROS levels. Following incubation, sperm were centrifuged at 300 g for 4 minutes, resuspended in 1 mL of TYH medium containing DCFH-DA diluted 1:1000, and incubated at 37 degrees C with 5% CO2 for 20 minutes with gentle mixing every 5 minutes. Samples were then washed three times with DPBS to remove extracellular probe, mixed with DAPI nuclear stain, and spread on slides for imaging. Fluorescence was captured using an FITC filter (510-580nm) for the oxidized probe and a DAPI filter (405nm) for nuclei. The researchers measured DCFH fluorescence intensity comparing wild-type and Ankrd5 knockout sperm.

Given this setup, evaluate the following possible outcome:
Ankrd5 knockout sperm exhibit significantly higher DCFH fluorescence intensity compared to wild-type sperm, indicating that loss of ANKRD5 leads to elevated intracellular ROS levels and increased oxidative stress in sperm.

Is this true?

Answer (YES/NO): NO